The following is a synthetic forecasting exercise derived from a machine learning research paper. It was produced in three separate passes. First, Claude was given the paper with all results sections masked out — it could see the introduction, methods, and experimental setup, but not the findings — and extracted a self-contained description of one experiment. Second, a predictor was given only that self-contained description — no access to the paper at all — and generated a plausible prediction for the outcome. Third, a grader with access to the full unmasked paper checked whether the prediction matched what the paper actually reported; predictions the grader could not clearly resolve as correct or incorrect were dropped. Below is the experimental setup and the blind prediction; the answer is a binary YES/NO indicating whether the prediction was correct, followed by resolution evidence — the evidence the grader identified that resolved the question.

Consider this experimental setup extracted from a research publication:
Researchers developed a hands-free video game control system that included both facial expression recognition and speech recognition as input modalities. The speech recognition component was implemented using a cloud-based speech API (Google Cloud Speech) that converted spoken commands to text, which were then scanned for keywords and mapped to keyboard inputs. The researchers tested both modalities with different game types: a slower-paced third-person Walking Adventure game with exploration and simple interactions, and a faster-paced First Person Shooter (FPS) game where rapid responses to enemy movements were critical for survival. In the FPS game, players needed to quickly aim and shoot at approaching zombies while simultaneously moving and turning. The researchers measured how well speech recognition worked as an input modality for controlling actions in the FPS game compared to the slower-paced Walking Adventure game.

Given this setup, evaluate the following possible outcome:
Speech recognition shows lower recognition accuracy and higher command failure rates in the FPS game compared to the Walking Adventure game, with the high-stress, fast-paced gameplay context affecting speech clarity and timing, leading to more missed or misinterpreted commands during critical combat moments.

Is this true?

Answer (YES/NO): NO